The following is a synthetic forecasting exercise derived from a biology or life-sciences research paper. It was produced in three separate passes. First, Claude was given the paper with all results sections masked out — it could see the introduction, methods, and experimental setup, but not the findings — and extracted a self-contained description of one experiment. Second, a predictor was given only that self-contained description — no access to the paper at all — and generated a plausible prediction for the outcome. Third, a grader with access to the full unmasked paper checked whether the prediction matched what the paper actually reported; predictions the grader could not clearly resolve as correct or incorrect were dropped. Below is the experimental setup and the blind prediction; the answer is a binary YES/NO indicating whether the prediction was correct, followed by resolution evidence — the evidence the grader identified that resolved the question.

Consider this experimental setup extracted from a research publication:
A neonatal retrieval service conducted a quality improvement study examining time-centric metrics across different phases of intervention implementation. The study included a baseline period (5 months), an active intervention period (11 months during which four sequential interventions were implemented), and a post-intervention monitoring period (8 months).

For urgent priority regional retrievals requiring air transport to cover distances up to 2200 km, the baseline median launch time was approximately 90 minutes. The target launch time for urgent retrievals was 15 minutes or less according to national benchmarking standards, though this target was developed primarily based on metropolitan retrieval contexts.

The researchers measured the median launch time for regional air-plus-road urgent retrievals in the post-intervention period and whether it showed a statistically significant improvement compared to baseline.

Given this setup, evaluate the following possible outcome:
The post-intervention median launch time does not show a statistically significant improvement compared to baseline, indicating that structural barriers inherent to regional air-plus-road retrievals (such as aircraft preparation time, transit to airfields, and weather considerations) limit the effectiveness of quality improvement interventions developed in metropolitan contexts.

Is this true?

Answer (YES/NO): YES